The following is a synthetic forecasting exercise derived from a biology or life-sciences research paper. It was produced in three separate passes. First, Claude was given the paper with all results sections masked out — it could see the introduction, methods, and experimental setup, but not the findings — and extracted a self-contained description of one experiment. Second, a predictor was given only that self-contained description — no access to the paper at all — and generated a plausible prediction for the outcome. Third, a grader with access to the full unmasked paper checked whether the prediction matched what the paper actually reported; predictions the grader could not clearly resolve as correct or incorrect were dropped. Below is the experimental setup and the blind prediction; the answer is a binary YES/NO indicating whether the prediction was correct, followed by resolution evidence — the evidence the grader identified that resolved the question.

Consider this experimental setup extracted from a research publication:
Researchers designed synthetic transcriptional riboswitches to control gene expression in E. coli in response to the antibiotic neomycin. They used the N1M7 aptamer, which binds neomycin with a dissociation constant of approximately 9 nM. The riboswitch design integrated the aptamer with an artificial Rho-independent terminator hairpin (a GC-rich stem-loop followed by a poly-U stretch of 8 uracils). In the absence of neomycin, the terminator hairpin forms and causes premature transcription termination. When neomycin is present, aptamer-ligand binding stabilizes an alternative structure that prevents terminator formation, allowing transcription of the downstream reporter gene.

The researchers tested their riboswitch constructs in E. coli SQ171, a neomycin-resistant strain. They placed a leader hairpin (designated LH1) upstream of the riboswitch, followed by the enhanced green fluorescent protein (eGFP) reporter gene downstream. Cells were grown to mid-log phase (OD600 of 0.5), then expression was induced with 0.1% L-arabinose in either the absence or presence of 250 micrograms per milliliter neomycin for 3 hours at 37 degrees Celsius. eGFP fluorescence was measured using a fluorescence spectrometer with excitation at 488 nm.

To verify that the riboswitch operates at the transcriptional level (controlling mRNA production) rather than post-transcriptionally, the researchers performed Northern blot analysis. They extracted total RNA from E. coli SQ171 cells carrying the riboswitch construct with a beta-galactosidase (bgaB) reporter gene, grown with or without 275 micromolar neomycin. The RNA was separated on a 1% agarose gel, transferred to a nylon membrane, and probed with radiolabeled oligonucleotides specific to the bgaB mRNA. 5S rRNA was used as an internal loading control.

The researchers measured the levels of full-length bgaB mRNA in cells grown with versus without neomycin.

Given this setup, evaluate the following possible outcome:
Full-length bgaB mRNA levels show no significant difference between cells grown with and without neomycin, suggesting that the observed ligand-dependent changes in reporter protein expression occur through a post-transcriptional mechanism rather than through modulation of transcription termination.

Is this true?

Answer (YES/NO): NO